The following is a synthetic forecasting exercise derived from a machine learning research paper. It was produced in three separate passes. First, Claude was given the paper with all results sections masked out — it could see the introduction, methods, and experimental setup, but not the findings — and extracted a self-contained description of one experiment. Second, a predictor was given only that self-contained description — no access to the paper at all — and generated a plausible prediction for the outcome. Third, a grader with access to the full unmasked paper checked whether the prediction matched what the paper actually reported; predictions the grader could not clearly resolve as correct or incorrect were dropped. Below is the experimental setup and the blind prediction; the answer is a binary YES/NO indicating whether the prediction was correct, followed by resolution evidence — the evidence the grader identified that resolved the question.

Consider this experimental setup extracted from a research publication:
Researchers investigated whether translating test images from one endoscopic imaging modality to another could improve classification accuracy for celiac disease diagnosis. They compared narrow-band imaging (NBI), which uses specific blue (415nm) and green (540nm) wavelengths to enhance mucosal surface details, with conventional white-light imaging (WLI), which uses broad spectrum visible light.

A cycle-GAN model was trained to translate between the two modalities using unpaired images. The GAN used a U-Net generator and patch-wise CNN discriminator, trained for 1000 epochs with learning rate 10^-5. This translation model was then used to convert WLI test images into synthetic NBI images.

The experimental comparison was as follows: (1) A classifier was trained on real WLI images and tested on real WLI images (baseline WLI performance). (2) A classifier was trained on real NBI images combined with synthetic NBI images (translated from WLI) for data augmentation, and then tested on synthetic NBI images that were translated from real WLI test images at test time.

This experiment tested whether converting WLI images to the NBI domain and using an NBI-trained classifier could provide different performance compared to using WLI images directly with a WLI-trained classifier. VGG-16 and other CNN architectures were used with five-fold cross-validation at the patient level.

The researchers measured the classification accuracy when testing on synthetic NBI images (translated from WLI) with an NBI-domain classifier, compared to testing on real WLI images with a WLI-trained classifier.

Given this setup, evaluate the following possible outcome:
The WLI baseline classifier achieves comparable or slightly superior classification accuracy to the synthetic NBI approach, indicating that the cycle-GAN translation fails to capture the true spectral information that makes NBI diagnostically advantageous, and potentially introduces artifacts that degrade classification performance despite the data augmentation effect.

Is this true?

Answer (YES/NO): NO